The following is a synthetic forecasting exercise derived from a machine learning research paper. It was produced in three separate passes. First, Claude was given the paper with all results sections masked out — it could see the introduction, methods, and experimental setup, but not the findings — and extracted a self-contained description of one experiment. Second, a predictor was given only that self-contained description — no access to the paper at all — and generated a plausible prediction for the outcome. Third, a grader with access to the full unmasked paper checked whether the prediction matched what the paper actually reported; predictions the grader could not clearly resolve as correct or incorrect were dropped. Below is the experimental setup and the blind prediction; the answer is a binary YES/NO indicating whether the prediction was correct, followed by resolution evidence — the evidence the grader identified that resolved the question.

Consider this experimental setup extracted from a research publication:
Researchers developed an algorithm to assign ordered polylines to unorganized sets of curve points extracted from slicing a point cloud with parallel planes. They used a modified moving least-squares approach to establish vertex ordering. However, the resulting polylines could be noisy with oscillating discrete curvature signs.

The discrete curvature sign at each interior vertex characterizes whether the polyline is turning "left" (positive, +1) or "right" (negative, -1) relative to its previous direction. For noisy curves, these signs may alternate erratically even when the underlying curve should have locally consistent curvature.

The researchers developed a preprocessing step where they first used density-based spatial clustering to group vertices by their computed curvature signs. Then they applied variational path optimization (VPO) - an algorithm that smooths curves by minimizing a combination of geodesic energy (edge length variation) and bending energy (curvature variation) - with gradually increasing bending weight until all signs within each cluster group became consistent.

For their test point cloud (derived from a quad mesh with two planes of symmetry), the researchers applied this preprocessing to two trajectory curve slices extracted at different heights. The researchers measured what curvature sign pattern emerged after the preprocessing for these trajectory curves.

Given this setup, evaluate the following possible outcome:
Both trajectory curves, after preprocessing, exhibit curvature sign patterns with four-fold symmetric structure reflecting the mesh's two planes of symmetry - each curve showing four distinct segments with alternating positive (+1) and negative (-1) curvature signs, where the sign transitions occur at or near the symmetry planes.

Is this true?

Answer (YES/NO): NO